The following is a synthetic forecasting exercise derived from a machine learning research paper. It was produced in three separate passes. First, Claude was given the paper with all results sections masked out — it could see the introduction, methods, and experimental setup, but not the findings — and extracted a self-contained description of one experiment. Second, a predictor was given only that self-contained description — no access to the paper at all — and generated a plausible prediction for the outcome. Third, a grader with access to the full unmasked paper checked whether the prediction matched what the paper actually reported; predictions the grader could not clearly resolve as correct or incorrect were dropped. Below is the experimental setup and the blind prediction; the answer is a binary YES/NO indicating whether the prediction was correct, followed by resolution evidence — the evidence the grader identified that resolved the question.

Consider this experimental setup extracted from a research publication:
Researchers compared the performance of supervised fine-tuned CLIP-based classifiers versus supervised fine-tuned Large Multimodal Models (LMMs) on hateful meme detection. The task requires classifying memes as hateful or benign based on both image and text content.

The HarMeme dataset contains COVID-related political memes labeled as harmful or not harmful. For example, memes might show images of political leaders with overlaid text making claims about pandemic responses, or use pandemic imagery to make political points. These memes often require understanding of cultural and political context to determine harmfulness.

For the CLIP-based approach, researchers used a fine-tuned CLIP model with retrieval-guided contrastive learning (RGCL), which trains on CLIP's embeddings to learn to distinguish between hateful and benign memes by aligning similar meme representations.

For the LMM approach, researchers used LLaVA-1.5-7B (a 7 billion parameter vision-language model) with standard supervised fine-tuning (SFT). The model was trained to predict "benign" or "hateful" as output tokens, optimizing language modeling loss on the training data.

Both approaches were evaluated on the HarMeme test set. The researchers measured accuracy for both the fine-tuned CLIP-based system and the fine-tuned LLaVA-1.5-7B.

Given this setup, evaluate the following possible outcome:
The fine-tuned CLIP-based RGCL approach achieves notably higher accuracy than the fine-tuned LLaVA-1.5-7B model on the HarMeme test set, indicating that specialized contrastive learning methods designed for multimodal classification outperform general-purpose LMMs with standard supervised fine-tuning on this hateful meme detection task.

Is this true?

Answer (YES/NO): YES